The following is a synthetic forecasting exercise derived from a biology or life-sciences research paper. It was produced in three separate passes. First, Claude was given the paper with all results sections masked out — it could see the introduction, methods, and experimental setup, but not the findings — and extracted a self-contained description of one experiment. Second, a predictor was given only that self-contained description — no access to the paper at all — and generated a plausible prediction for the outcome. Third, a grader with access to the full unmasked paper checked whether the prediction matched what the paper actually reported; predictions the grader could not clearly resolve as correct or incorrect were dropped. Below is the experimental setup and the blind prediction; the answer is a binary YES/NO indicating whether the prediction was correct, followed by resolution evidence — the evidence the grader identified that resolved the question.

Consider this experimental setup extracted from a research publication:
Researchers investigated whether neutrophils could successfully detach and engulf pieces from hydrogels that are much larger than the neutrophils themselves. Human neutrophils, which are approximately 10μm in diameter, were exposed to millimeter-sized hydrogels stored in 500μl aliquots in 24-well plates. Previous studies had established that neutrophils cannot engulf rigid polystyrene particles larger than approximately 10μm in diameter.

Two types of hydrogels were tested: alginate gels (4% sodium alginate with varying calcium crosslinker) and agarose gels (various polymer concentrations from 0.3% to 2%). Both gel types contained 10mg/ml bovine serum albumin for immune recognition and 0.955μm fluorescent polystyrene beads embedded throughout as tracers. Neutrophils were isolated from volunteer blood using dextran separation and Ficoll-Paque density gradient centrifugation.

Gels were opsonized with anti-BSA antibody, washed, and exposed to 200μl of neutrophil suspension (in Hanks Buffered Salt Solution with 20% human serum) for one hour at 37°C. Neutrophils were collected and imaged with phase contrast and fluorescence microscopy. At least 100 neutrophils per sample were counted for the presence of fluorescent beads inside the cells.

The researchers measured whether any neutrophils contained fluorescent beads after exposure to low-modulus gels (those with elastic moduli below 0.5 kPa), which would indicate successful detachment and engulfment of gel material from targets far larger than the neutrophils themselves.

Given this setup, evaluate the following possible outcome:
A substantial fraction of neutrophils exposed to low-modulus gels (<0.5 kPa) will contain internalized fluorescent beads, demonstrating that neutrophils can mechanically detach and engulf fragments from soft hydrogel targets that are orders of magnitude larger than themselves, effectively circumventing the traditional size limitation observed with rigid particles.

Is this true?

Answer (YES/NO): YES